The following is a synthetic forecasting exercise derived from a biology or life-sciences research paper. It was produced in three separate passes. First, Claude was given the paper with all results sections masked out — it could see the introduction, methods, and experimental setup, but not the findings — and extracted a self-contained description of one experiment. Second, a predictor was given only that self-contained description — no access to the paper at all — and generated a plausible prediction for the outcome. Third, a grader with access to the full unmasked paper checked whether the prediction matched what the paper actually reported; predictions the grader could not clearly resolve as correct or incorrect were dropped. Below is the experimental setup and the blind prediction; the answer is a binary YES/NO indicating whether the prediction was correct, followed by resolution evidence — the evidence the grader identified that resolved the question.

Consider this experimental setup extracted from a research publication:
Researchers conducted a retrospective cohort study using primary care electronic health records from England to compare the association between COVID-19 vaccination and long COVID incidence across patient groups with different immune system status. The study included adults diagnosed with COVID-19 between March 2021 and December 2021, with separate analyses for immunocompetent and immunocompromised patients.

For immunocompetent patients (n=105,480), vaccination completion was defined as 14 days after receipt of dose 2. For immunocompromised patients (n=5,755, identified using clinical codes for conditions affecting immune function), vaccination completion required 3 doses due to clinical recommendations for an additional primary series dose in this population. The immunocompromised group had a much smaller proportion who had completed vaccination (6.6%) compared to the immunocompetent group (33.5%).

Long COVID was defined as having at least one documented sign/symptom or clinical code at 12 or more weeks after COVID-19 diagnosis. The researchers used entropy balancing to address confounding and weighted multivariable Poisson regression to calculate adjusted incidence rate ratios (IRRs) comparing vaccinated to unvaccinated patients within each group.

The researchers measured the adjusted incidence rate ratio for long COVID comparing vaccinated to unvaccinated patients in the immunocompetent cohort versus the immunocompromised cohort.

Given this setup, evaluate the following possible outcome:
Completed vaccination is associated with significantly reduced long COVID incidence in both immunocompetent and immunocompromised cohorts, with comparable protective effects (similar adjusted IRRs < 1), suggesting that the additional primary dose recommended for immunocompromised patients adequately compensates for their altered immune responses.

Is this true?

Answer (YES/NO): NO